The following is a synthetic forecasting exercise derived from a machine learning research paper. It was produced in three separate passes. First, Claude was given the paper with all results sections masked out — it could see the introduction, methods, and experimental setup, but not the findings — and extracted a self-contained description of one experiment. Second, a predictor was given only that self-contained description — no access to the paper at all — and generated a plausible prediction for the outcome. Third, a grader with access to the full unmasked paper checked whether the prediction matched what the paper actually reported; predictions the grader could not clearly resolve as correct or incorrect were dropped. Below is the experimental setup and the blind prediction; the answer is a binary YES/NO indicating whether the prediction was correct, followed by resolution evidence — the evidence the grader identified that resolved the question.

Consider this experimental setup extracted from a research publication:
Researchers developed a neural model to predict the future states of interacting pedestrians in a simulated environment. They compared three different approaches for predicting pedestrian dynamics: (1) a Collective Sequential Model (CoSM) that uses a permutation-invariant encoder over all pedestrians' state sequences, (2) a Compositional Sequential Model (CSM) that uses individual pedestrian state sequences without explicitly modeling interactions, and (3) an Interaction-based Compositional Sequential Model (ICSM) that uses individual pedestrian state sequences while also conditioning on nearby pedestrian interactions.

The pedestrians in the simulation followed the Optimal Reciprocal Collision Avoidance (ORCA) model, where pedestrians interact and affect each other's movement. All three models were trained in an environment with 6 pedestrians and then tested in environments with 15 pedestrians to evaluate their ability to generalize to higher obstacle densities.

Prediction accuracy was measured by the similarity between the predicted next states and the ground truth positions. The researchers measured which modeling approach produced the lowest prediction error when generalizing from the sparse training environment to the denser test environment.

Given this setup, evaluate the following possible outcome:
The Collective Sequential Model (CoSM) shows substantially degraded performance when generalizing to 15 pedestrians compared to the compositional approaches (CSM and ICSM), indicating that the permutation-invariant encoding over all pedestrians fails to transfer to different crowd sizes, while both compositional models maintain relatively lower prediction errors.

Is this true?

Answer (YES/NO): YES